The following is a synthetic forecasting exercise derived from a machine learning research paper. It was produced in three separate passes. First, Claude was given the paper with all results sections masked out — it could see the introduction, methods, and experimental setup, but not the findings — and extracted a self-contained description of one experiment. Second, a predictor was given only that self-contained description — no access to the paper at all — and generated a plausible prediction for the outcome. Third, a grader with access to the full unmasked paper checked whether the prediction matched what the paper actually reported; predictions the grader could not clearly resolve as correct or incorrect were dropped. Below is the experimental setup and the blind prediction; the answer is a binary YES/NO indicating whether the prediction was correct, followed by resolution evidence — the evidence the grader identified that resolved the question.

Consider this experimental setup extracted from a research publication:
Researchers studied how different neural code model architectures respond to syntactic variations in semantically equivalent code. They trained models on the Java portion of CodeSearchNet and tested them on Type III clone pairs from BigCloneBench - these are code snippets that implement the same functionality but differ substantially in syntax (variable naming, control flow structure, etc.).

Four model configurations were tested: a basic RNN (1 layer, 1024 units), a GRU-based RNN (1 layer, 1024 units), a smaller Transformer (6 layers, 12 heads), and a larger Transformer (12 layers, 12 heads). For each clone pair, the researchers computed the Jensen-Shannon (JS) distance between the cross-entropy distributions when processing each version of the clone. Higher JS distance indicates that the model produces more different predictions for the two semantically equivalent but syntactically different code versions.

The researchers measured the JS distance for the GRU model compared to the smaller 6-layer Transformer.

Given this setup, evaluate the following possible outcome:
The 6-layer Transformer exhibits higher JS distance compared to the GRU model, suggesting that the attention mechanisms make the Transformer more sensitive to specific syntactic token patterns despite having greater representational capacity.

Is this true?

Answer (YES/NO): NO